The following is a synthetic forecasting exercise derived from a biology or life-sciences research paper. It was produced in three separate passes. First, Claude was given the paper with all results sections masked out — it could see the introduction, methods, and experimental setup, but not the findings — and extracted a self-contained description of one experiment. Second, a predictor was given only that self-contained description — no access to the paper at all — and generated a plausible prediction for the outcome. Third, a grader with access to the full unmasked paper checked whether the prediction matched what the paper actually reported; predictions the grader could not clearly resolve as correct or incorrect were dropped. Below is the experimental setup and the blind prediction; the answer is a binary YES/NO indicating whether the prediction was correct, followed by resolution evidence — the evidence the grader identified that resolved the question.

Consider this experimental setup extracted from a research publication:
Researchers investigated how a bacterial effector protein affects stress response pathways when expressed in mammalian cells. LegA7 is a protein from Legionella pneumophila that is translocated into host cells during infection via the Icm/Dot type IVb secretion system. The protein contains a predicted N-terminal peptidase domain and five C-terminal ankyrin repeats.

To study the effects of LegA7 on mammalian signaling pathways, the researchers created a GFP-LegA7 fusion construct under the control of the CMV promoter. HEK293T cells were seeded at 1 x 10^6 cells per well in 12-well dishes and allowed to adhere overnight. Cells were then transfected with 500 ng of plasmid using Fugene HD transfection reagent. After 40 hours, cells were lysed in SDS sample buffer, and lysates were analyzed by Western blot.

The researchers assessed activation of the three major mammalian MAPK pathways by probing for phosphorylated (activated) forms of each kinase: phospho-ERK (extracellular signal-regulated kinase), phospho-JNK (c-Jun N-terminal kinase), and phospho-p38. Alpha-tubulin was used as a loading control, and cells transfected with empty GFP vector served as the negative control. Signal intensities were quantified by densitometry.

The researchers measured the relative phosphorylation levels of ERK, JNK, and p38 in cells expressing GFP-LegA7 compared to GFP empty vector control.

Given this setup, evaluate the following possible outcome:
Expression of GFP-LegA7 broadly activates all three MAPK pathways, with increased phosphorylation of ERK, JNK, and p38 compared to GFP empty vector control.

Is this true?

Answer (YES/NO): YES